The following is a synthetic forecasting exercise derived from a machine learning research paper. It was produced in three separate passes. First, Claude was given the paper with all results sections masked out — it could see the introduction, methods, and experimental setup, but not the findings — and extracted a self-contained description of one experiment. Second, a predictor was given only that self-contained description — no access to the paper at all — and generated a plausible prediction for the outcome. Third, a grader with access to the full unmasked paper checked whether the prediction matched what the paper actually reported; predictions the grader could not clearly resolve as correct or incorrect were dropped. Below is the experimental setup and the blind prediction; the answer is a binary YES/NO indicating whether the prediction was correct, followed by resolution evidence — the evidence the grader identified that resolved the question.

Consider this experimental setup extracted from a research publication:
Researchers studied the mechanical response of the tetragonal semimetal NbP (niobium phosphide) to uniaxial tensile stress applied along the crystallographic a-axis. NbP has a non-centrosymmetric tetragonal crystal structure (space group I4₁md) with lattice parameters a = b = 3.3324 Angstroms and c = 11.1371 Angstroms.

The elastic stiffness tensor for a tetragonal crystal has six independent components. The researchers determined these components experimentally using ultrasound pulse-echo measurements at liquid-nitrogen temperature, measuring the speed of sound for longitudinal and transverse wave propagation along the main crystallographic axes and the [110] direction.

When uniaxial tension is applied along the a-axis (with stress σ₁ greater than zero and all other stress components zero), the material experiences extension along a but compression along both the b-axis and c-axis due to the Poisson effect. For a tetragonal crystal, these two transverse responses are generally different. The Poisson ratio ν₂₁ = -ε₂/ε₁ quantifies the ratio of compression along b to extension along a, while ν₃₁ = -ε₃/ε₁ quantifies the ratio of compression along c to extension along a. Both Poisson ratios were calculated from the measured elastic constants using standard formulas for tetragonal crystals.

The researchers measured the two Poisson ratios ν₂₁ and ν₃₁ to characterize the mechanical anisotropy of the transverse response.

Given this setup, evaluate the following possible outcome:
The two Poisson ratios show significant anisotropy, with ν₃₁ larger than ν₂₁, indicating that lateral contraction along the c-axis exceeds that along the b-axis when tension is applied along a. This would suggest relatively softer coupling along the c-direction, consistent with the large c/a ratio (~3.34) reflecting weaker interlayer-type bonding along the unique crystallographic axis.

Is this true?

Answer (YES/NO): NO